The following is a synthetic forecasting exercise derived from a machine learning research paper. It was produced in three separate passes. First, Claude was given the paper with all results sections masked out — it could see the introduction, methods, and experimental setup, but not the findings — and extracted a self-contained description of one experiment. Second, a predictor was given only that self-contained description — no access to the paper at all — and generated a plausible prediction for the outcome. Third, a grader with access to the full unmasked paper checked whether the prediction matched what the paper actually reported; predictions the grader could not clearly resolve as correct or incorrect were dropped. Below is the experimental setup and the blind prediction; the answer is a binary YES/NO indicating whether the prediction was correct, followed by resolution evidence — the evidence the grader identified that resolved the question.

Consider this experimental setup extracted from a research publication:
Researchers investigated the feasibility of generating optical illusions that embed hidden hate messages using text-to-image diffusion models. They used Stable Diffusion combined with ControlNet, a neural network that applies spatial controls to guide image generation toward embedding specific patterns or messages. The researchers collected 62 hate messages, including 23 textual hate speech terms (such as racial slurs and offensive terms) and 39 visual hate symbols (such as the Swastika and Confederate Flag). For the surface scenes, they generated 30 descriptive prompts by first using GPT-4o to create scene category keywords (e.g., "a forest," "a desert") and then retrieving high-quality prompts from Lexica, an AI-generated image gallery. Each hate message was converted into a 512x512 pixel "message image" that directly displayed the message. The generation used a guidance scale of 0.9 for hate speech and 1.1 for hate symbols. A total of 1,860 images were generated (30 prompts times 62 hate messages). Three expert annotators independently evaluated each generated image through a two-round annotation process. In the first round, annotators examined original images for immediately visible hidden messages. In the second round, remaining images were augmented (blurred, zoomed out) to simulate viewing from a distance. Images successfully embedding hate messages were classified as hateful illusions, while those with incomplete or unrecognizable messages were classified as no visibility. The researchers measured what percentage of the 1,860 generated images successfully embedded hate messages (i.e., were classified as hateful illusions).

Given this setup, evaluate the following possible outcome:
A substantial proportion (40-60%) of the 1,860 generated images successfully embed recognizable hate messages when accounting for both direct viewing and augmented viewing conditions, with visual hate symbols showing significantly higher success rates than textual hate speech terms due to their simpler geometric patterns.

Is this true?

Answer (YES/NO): NO